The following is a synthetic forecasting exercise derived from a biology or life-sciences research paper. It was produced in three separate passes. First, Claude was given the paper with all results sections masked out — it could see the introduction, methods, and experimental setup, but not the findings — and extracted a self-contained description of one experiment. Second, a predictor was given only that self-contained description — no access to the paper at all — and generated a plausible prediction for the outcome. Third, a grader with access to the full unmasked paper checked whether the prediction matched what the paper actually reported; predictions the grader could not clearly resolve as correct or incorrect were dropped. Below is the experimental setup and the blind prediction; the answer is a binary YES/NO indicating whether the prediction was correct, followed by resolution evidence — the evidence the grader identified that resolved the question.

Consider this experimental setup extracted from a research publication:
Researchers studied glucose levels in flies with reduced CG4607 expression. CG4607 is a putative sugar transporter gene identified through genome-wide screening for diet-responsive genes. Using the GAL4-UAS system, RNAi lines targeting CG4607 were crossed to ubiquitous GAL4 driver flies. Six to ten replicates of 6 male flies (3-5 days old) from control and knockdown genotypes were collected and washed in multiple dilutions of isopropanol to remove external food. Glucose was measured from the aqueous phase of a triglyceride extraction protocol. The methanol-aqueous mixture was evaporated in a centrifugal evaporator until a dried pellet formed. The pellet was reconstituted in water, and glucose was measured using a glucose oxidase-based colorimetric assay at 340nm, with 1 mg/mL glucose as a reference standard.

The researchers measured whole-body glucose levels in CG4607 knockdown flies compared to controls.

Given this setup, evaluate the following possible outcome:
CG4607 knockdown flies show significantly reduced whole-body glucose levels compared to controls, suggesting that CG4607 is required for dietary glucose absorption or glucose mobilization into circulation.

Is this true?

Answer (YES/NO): NO